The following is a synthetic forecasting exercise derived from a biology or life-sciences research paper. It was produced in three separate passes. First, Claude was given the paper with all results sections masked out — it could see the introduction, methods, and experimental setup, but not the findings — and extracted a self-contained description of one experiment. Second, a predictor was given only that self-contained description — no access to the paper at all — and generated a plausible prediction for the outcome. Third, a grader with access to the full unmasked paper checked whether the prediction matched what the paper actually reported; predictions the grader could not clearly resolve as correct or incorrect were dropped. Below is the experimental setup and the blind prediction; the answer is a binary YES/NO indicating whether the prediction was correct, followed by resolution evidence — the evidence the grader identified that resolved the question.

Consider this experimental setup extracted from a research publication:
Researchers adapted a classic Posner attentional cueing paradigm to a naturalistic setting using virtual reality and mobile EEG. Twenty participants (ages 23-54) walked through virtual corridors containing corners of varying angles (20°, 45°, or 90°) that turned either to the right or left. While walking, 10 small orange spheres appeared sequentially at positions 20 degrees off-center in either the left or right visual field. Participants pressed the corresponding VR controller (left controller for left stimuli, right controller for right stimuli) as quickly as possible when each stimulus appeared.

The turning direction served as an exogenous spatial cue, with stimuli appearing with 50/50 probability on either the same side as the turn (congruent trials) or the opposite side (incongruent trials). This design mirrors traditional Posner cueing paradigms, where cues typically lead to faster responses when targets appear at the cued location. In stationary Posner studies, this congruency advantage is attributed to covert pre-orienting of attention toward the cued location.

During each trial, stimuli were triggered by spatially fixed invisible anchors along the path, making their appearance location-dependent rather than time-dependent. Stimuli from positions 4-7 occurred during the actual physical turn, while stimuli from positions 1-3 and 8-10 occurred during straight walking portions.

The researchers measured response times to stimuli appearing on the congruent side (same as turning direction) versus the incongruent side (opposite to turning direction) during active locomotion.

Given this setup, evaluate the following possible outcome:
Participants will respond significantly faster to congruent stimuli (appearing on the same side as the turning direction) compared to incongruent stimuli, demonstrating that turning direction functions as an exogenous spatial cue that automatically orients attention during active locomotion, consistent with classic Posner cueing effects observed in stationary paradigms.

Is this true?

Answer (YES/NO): NO